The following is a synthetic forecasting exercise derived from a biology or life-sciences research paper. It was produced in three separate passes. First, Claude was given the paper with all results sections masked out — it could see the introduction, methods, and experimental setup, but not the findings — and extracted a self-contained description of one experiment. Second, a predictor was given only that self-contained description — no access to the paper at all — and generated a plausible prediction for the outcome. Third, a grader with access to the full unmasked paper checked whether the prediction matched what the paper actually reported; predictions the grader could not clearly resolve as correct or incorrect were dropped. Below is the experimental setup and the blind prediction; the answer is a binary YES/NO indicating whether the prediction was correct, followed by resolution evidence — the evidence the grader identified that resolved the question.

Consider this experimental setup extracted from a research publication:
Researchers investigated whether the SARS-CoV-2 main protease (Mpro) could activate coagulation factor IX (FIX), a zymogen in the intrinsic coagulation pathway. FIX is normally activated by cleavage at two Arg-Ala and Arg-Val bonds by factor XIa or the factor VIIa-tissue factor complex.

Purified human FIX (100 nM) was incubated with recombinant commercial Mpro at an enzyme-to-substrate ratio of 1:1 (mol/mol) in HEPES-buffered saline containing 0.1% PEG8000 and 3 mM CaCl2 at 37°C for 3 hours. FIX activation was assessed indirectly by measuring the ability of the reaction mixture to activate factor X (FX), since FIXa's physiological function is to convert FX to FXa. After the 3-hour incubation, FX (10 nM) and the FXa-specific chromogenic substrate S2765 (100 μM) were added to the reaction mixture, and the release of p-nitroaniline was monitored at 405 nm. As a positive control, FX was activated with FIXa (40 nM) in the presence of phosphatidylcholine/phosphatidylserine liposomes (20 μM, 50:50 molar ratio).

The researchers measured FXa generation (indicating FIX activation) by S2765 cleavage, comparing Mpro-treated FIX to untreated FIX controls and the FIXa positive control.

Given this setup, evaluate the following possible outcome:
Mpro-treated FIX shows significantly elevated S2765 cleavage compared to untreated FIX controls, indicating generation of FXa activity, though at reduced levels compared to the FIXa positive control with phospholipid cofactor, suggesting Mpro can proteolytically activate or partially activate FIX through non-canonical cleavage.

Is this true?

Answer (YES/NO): NO